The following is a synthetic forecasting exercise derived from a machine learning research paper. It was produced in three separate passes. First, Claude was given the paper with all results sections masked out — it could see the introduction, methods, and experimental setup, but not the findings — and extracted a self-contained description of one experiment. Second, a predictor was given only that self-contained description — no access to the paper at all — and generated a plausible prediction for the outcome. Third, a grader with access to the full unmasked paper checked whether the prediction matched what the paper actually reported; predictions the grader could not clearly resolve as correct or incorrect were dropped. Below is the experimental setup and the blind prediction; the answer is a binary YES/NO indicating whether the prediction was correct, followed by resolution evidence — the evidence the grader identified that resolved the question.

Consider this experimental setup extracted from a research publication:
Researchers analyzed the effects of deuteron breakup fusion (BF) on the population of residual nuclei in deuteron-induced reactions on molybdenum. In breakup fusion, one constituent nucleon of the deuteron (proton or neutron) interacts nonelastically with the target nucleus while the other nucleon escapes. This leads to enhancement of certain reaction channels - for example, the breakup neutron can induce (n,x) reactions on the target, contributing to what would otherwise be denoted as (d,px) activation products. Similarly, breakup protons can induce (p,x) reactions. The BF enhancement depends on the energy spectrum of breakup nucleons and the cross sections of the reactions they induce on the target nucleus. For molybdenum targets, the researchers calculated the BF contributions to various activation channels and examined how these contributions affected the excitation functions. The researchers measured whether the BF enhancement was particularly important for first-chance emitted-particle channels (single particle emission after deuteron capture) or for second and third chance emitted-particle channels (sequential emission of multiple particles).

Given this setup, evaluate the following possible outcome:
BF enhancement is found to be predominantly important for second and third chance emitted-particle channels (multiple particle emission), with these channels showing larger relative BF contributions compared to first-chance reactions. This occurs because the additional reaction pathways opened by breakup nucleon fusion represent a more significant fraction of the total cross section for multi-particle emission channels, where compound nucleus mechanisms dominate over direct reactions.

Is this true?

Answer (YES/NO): YES